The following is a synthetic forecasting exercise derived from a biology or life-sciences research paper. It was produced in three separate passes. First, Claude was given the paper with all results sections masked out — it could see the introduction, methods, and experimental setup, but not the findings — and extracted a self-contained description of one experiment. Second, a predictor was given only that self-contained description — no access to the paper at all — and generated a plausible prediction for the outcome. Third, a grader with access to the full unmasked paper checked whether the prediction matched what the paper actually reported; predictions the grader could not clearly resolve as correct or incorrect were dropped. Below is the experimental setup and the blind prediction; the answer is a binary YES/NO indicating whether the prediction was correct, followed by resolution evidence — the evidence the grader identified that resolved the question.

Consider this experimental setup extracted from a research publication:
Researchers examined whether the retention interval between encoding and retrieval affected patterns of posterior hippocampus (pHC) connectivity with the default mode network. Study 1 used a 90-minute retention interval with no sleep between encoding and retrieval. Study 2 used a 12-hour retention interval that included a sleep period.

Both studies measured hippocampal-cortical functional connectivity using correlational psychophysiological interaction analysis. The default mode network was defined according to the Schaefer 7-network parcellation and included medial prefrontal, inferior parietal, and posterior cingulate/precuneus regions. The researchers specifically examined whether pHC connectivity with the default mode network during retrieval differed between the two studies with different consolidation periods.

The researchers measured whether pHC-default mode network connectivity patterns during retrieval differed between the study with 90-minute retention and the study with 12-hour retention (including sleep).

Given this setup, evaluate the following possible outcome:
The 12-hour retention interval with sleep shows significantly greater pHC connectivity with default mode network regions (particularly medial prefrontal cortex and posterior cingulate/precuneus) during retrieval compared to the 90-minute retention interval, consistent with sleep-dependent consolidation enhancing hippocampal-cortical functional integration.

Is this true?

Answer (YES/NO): YES